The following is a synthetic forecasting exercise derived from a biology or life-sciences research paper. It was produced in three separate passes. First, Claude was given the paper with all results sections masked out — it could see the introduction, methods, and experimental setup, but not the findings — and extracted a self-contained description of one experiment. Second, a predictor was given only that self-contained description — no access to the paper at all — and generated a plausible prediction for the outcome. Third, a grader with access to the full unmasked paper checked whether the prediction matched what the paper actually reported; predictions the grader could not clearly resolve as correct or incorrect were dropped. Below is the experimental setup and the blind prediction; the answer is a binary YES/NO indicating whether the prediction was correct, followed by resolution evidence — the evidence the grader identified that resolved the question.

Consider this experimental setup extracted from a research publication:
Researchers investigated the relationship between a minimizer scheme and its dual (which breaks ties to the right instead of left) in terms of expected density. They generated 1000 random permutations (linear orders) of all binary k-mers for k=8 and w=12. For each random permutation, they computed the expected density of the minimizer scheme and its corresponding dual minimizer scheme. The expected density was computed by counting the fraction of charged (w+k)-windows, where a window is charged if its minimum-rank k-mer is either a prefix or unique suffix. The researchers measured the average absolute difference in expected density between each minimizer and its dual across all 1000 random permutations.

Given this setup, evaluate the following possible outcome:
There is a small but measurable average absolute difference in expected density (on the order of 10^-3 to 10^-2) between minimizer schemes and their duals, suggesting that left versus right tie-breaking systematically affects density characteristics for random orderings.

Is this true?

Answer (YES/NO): YES